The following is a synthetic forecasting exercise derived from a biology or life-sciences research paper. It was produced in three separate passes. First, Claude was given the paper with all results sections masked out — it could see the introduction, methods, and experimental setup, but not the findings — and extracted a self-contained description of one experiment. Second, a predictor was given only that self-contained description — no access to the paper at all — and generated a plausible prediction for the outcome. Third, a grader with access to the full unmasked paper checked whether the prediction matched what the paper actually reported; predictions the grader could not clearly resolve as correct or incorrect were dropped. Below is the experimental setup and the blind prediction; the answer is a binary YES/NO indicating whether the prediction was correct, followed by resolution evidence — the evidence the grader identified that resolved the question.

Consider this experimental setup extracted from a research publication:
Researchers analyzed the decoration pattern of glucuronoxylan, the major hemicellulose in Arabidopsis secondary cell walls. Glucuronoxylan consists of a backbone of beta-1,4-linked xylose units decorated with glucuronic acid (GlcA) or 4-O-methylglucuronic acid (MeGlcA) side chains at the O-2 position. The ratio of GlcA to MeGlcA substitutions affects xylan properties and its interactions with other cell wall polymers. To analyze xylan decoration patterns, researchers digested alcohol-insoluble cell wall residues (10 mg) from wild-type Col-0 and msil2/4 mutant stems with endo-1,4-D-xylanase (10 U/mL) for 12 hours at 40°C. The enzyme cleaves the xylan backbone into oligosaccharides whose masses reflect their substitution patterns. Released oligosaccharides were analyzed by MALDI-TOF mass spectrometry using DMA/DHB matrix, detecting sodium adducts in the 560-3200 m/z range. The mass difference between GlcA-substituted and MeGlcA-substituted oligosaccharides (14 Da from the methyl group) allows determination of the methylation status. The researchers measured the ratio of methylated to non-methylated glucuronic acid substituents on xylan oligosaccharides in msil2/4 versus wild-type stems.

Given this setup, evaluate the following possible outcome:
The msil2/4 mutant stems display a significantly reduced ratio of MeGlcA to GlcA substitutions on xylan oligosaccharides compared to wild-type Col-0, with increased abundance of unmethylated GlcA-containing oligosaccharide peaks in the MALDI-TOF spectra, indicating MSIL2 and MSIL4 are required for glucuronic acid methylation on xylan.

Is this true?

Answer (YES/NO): NO